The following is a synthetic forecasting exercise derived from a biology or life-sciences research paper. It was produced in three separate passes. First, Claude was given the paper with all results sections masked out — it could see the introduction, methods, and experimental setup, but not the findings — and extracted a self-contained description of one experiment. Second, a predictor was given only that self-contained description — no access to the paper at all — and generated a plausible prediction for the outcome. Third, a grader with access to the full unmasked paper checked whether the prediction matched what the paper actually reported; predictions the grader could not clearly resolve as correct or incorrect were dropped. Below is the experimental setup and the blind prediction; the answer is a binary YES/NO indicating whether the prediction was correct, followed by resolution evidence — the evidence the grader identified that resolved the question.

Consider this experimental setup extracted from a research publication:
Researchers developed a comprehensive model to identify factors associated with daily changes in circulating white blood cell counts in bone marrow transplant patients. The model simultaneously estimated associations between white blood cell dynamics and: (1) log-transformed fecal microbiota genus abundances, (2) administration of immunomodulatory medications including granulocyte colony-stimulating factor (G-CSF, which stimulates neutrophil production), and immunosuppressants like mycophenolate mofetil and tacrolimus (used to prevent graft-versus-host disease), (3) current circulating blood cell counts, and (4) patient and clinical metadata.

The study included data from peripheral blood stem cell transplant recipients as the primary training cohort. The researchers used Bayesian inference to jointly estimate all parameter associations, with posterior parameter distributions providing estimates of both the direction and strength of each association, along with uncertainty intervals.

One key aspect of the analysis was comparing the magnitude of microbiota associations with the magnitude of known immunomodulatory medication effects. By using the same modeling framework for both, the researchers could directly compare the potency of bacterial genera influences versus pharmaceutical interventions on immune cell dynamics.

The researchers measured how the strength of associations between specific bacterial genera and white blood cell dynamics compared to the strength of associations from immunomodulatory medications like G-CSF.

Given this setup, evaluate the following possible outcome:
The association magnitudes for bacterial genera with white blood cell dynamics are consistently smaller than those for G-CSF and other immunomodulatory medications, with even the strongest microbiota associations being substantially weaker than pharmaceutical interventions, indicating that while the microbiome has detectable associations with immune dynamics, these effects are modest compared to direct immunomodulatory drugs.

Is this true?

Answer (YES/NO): NO